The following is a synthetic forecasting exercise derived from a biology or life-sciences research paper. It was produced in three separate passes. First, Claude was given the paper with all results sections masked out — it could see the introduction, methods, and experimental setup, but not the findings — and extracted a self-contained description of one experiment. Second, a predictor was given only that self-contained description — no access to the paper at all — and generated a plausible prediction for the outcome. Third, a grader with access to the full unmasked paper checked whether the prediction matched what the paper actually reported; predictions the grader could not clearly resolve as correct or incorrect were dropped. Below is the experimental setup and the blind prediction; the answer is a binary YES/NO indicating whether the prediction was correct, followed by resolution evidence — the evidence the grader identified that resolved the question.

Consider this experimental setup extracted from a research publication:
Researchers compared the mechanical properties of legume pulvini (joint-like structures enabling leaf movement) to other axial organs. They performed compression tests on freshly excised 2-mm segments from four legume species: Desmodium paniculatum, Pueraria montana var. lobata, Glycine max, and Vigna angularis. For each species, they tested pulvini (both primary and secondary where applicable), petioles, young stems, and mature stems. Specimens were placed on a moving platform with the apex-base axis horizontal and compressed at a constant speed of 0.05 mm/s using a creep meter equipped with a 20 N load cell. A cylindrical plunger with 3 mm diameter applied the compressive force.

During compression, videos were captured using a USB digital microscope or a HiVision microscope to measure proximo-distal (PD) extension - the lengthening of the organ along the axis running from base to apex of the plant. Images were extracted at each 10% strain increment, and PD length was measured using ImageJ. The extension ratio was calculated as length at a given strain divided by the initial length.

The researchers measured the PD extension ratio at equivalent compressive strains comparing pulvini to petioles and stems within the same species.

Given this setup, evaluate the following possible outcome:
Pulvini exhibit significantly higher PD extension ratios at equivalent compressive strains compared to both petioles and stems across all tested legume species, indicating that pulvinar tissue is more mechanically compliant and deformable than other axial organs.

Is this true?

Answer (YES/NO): YES